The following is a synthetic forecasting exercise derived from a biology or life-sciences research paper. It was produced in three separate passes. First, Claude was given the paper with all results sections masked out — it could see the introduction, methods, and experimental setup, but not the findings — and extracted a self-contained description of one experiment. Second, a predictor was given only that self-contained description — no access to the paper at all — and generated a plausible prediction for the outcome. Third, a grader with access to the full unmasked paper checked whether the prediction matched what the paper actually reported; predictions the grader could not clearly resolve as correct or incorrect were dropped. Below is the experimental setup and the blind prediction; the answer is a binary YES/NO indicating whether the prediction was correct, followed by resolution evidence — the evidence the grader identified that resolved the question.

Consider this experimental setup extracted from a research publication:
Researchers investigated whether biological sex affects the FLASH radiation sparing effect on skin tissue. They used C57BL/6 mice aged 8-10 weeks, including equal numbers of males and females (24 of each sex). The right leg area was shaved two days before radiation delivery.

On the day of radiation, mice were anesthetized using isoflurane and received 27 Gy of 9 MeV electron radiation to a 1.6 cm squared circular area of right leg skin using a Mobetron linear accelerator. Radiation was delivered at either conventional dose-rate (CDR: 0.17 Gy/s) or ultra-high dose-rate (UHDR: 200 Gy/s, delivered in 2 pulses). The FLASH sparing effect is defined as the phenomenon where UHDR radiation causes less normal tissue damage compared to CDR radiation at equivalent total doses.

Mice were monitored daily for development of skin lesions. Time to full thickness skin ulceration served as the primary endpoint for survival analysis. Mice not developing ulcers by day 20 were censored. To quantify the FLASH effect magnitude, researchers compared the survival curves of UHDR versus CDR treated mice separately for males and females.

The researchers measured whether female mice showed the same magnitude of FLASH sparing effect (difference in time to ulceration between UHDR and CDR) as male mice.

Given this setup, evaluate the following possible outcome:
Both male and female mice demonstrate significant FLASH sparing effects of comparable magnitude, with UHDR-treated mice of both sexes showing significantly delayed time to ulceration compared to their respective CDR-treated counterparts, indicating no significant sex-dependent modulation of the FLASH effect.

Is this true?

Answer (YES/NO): NO